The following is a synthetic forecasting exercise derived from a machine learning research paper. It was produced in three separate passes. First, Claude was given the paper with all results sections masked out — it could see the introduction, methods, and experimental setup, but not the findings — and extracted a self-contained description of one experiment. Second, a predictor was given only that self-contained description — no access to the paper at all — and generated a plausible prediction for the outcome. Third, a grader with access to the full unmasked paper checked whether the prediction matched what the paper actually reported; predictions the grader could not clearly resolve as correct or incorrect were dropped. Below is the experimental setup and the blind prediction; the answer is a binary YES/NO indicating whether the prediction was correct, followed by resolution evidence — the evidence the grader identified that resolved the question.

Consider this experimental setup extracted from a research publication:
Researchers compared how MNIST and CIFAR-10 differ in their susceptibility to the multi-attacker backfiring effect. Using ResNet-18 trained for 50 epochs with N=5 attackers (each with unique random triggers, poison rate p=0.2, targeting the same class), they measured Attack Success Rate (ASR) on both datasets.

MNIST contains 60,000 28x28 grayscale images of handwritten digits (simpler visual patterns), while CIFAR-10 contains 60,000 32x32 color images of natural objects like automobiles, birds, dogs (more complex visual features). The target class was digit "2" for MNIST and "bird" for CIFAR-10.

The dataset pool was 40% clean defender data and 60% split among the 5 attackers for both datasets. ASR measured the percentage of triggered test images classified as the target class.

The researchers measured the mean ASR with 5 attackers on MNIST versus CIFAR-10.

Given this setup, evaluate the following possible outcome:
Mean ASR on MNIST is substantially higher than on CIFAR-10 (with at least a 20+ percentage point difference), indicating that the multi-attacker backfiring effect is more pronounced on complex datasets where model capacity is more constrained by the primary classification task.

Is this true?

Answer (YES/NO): NO